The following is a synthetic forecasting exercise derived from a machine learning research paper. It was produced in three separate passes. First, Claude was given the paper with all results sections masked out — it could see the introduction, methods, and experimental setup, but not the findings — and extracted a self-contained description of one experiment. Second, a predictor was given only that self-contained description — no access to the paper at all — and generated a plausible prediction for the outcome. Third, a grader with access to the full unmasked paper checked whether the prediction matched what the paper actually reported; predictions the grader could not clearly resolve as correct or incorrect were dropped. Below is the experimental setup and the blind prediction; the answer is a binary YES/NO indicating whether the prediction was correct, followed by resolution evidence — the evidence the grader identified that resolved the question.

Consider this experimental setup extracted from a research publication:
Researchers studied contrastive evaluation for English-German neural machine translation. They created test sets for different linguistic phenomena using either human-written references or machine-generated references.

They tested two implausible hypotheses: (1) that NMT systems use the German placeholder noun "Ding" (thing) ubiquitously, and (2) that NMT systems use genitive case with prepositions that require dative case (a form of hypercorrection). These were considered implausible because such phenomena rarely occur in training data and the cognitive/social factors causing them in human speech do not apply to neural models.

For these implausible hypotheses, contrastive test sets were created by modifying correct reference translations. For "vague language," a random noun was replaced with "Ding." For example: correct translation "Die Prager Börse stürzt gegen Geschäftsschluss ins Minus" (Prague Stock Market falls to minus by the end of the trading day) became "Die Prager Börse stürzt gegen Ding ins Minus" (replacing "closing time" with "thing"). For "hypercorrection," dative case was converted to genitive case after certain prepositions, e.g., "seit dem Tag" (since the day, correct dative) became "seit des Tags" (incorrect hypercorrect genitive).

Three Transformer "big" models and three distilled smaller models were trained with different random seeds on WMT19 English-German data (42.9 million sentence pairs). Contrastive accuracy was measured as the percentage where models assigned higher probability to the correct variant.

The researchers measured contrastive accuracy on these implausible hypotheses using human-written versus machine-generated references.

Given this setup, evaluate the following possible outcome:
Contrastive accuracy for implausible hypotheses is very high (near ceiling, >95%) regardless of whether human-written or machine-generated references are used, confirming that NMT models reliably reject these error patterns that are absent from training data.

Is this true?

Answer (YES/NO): NO